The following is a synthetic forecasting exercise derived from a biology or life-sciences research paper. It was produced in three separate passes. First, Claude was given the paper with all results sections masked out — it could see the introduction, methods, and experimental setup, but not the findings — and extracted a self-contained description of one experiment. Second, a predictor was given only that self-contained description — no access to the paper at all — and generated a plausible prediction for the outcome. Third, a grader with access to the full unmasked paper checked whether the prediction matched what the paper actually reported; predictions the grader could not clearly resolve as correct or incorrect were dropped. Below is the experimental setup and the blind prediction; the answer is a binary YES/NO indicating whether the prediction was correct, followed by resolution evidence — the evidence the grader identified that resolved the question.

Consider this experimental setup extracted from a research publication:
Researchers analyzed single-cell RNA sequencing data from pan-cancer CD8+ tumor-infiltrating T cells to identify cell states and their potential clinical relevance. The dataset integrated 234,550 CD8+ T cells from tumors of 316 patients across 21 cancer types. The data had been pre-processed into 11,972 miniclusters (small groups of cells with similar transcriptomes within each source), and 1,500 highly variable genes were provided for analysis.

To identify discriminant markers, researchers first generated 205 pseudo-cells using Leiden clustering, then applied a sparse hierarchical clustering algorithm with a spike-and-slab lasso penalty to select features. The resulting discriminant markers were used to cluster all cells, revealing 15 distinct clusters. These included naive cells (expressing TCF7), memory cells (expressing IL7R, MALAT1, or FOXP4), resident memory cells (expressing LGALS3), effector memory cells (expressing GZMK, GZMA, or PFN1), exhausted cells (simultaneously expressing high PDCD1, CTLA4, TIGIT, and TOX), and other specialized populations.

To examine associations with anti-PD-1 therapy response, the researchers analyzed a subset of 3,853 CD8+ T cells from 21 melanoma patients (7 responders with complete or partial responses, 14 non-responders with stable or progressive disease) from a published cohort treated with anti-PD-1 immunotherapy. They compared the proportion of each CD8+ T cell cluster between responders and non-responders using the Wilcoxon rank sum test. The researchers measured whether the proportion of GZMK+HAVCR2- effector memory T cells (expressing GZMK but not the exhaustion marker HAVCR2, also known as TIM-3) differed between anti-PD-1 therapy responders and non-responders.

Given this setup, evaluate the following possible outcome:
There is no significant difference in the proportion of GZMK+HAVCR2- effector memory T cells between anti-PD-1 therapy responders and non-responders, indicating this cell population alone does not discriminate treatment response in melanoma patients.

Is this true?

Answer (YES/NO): NO